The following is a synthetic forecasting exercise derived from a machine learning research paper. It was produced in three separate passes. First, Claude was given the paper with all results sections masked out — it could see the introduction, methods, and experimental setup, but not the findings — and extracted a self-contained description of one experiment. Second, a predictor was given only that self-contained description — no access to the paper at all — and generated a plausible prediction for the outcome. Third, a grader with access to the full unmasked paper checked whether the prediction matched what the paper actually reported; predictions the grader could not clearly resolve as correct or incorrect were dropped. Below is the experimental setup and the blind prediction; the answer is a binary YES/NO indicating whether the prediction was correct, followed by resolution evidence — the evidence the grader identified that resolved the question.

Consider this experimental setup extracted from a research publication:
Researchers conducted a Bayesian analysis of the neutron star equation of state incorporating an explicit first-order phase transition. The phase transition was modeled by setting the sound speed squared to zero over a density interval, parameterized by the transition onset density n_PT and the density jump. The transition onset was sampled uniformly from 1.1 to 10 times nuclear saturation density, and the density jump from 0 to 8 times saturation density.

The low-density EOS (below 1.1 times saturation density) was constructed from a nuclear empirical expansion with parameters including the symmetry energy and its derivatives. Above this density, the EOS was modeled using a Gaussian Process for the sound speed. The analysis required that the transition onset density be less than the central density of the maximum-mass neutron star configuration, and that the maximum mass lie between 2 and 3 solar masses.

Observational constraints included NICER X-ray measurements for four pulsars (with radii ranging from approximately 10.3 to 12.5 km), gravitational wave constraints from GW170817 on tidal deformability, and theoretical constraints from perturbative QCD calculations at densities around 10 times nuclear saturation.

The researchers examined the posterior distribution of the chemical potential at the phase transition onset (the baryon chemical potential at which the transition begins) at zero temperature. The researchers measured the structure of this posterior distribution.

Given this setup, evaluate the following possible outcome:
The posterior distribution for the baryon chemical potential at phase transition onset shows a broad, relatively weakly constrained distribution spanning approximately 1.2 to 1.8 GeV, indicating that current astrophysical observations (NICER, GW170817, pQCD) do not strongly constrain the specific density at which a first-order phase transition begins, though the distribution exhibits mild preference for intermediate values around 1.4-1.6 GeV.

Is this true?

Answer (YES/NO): NO